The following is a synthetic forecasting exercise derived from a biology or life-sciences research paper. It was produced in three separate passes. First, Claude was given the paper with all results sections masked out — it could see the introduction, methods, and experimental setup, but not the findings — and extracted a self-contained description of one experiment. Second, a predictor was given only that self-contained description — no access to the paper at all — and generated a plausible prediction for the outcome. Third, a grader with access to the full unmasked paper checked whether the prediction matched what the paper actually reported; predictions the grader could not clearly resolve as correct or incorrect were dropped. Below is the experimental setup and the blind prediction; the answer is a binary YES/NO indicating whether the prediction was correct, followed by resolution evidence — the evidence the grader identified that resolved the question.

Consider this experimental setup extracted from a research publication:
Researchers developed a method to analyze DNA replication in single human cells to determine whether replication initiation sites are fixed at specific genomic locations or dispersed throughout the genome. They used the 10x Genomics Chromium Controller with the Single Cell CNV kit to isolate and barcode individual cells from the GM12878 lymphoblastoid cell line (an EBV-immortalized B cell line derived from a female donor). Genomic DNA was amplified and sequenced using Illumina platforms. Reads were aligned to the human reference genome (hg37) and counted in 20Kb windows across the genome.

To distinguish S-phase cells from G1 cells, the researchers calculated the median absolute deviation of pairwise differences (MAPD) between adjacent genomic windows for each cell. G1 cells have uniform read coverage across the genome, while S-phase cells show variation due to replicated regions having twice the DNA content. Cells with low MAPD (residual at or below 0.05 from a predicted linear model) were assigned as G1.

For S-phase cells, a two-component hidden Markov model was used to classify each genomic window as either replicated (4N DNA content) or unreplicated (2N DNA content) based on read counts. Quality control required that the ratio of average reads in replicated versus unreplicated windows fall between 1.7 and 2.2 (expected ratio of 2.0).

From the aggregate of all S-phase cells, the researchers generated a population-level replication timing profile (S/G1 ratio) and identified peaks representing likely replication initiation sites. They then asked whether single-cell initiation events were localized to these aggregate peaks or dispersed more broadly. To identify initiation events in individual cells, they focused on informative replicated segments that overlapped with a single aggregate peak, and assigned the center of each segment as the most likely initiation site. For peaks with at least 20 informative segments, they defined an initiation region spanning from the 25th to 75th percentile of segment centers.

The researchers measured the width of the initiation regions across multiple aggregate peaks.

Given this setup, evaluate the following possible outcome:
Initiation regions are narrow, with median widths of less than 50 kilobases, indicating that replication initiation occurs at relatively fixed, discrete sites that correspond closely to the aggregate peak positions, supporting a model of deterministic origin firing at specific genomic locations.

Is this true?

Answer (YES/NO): NO